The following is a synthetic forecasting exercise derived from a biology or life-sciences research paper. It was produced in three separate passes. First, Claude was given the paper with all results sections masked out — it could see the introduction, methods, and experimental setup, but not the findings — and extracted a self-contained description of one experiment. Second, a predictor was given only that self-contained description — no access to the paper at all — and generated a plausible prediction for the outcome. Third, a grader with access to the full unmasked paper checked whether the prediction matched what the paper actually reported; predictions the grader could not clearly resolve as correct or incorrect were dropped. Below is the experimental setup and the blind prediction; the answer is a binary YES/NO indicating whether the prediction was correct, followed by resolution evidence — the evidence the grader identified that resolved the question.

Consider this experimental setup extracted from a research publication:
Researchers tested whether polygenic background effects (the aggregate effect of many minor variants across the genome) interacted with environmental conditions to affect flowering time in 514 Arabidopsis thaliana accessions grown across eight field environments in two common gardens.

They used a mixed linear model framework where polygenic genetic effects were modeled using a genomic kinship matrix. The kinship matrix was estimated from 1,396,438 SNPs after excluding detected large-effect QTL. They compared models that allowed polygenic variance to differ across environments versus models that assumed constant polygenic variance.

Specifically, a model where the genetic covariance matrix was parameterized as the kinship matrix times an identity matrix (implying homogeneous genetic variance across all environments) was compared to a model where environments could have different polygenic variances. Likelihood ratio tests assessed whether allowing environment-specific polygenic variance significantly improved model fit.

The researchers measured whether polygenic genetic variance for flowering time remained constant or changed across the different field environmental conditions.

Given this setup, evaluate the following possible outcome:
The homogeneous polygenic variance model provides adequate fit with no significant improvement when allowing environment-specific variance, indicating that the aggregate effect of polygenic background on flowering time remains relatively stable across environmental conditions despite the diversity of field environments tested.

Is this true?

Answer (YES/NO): NO